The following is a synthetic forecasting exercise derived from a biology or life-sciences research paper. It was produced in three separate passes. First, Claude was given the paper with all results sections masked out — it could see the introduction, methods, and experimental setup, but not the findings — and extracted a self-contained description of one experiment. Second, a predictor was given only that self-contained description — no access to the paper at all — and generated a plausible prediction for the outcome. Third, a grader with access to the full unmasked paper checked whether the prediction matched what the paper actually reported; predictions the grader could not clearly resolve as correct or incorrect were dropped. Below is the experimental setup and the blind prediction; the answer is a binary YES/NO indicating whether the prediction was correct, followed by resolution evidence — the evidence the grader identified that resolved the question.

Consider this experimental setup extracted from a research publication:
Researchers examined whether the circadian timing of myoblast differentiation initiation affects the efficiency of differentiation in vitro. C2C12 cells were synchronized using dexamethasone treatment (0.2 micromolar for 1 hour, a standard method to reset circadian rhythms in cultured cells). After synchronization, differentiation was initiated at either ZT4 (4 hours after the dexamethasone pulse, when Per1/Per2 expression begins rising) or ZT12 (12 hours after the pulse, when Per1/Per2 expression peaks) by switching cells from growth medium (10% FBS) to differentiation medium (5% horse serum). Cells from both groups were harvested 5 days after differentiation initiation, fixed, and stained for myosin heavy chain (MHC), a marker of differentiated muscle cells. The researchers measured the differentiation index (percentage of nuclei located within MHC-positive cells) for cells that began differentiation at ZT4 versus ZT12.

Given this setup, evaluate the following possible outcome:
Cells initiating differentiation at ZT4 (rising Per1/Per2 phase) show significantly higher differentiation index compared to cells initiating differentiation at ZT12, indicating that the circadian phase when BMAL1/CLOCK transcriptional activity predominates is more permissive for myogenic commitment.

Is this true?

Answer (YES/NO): NO